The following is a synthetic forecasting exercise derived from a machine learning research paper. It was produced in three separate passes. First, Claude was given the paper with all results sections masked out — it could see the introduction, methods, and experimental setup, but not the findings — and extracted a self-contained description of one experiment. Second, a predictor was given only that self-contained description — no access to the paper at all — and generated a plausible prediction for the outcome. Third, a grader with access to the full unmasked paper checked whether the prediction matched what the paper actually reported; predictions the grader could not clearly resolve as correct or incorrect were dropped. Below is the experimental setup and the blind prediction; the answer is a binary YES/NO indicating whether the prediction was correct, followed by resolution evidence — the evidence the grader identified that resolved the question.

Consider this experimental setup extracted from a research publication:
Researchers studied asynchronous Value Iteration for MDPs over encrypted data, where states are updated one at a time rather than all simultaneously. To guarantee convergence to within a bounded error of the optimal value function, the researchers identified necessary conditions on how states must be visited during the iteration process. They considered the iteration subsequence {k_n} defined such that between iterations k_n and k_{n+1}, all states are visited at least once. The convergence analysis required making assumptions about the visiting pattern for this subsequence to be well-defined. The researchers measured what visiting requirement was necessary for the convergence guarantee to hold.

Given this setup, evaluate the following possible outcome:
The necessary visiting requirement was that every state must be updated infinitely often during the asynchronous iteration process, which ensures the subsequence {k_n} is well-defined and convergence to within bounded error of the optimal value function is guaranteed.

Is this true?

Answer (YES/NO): NO